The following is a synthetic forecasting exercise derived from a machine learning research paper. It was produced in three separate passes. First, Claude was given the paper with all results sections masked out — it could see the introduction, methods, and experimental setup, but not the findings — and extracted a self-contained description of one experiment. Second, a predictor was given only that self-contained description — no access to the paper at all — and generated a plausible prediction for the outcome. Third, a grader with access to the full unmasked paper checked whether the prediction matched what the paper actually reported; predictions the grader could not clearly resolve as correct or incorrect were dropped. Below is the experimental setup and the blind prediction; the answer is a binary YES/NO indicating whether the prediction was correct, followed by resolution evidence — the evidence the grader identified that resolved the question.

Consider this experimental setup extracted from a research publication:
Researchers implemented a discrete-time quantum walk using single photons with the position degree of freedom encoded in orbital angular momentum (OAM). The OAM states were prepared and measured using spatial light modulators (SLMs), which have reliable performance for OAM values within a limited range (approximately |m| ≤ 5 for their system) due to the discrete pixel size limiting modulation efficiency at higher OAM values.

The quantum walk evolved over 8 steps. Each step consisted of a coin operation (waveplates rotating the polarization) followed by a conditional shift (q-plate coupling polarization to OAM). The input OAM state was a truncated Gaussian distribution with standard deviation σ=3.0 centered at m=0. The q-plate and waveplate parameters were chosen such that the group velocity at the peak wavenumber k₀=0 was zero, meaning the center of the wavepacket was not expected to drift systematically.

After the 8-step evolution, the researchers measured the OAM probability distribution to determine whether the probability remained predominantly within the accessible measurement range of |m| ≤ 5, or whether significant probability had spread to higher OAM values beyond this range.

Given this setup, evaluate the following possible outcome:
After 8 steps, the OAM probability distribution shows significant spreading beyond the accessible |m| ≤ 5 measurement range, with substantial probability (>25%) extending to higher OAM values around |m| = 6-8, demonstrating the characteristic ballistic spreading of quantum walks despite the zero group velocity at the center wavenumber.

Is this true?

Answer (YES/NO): NO